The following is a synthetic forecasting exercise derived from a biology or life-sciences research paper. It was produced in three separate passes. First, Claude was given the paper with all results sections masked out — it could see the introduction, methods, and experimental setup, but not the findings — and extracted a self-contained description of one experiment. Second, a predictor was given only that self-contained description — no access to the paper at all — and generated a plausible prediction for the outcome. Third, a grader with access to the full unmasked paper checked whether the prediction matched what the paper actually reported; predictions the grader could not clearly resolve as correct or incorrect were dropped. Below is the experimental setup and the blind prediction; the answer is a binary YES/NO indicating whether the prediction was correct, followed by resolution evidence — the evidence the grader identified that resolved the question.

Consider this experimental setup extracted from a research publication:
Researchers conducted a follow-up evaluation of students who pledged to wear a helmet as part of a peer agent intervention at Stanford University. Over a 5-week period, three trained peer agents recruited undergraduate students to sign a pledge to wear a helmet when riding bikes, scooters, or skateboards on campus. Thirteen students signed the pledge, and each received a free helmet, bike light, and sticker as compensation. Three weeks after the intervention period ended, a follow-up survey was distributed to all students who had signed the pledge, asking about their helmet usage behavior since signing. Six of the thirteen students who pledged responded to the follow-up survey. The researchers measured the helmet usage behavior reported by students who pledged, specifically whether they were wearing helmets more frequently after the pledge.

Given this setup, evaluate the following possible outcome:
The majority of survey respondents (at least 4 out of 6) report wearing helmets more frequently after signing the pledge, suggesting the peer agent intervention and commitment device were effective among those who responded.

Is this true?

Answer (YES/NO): YES